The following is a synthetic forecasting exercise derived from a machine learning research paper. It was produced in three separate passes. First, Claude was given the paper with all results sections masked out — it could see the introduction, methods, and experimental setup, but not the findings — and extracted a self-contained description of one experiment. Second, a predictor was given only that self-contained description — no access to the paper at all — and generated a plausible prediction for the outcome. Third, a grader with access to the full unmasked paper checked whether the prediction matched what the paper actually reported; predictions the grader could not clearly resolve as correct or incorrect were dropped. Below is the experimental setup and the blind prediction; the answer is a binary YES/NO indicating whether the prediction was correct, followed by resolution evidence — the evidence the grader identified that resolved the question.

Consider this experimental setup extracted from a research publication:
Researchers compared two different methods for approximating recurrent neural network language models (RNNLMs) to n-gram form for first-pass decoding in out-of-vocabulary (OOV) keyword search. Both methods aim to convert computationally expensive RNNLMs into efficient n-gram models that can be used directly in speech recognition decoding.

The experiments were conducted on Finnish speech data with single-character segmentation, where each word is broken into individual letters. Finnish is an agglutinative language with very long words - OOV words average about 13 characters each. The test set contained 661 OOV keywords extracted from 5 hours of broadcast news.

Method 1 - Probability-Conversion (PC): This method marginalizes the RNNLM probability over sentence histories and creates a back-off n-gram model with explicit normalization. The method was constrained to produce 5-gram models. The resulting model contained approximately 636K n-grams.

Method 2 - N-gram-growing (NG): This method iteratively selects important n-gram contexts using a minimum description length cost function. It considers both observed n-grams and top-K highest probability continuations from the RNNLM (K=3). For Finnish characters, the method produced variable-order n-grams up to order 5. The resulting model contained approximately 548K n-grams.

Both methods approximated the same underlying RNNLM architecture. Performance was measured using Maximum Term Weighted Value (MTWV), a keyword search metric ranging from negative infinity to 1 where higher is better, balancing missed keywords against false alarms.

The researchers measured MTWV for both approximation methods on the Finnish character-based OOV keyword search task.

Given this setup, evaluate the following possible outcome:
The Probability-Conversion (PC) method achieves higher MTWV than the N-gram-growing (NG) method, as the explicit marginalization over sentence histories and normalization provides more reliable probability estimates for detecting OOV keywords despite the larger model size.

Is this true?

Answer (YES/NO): YES